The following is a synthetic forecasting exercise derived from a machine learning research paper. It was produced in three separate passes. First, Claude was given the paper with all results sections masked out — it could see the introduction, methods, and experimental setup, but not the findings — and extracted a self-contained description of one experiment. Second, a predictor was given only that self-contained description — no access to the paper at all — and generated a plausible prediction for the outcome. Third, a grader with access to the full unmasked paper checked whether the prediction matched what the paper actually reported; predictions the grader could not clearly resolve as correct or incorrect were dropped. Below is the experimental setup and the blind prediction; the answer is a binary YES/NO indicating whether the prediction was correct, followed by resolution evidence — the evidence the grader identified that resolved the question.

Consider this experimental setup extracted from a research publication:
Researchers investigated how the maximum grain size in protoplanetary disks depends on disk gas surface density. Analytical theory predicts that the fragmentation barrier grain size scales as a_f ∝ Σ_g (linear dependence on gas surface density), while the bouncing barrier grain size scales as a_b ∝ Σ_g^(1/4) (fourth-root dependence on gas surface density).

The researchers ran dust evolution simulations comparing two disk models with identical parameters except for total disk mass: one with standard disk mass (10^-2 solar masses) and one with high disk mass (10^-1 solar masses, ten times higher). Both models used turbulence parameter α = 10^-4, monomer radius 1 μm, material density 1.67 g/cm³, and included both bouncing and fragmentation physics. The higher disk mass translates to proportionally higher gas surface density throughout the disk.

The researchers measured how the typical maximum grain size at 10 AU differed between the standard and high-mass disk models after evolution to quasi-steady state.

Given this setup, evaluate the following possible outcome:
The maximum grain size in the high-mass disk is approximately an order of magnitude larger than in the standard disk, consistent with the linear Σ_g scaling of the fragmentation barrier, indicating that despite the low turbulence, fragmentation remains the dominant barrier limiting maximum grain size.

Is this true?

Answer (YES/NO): NO